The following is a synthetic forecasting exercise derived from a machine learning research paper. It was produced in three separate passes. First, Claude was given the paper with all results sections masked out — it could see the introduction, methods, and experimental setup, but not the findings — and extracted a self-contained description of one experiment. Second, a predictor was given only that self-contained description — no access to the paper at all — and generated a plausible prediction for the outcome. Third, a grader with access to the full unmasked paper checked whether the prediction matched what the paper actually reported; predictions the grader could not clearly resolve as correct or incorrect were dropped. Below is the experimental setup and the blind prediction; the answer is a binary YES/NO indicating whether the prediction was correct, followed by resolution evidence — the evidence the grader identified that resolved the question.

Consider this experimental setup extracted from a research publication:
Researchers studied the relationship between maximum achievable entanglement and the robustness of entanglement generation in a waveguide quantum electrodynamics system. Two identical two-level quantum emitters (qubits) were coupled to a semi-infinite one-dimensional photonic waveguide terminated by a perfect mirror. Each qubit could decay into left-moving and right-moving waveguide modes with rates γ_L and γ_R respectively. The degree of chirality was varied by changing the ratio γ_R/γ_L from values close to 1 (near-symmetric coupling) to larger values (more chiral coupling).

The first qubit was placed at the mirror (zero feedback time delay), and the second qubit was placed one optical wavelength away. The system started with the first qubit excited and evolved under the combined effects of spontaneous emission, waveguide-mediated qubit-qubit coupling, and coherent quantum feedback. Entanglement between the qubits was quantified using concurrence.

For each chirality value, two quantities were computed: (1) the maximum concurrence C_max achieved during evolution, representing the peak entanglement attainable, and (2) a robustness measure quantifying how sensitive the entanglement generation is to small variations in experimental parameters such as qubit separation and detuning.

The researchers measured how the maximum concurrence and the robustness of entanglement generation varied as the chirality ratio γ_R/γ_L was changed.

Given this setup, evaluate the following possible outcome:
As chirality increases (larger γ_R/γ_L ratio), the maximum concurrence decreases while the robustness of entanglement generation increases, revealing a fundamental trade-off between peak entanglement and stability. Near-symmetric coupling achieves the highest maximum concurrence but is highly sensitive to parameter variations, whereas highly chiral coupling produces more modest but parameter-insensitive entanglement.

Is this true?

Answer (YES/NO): YES